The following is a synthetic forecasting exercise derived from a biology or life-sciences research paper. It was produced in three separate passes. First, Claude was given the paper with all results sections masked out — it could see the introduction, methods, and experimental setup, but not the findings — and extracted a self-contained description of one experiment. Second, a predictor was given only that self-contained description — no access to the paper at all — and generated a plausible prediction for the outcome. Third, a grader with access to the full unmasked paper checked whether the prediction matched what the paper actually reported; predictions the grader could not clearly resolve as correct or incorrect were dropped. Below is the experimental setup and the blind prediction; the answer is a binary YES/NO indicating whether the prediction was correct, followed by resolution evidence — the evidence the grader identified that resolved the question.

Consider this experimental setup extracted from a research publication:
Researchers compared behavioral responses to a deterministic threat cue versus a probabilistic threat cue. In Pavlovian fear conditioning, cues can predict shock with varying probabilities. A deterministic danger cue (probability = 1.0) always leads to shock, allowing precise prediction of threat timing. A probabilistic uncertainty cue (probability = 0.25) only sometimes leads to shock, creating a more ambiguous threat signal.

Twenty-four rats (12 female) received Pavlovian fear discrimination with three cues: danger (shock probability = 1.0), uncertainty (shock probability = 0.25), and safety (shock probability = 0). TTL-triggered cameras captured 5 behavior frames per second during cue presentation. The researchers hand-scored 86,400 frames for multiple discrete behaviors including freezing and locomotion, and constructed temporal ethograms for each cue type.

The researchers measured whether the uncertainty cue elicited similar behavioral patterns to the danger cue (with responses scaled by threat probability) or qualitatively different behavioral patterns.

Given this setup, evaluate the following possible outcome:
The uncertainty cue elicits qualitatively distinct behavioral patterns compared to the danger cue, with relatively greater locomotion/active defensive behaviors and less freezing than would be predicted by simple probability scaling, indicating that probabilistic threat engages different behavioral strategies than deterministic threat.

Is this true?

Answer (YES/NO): YES